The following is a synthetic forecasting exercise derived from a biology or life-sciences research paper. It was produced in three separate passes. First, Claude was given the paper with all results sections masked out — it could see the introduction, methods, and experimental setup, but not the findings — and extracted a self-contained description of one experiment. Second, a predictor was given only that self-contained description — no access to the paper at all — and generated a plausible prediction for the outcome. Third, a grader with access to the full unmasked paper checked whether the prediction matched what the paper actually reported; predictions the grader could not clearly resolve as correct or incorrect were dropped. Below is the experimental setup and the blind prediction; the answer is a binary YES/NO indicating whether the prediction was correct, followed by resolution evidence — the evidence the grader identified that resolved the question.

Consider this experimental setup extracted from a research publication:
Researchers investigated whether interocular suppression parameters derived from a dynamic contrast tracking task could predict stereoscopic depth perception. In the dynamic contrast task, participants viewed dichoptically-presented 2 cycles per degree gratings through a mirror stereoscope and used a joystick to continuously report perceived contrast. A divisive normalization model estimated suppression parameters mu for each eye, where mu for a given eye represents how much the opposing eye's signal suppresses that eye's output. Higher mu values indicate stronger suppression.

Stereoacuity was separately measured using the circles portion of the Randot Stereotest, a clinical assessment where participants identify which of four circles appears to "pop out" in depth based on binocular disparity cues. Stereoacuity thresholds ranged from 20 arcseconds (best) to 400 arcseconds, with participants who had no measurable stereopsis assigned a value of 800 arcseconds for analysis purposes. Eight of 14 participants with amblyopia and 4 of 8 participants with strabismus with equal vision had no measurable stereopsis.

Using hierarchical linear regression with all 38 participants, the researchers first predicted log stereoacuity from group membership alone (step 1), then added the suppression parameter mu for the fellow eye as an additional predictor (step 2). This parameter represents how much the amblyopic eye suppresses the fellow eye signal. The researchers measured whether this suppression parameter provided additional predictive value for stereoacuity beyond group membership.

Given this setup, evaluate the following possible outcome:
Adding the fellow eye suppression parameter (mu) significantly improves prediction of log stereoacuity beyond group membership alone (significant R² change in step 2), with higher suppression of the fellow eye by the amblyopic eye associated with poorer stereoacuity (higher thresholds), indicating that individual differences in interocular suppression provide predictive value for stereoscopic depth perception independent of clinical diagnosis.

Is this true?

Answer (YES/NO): NO